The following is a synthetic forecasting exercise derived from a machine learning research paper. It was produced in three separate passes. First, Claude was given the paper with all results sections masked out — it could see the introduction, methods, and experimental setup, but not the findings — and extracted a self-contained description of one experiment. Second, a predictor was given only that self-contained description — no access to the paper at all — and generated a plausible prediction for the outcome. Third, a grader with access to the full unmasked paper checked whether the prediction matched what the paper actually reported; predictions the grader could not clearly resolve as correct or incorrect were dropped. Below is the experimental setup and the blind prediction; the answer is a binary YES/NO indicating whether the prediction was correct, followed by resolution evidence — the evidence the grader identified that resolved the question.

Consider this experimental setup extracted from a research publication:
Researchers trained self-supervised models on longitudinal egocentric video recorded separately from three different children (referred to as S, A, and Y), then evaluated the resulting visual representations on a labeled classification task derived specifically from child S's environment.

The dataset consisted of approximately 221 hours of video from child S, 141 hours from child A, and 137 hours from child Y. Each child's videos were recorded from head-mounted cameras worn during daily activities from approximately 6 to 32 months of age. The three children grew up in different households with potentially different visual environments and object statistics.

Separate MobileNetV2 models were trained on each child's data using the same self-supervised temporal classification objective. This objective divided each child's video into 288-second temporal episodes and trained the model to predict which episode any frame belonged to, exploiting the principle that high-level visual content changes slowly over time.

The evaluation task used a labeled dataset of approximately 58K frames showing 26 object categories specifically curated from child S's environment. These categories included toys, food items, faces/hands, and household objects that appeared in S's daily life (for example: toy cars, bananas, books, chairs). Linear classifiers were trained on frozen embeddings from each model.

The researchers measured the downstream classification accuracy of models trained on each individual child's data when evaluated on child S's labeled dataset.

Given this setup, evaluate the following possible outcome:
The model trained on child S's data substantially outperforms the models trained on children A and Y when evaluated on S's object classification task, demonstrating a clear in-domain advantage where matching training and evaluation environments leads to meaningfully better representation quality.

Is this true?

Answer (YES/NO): NO